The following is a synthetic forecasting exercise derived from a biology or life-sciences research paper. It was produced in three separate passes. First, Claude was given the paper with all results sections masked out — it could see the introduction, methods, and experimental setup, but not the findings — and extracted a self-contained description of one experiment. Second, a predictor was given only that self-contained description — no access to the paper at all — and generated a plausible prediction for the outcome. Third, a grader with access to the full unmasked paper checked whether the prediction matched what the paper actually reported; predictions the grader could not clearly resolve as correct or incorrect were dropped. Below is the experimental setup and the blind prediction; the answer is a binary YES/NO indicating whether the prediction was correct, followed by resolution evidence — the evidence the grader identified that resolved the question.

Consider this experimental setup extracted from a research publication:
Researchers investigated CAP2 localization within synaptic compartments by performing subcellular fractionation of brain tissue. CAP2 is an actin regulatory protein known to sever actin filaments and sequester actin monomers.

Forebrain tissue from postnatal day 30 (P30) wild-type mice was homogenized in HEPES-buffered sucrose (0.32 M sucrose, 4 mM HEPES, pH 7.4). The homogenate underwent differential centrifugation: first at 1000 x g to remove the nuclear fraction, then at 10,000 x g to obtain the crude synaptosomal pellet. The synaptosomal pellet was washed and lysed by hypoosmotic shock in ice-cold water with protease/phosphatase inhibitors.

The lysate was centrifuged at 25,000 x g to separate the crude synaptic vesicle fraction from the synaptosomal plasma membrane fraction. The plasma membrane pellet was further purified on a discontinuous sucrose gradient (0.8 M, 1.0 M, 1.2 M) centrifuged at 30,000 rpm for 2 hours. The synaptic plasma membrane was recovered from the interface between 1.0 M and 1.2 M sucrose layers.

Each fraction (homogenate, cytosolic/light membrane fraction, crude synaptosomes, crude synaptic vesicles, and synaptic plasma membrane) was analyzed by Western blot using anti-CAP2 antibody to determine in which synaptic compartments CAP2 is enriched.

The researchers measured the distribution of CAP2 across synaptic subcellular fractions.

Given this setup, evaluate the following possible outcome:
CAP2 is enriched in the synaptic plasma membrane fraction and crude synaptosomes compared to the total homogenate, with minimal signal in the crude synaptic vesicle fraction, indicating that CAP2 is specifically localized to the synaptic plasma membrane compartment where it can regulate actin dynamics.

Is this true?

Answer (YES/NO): NO